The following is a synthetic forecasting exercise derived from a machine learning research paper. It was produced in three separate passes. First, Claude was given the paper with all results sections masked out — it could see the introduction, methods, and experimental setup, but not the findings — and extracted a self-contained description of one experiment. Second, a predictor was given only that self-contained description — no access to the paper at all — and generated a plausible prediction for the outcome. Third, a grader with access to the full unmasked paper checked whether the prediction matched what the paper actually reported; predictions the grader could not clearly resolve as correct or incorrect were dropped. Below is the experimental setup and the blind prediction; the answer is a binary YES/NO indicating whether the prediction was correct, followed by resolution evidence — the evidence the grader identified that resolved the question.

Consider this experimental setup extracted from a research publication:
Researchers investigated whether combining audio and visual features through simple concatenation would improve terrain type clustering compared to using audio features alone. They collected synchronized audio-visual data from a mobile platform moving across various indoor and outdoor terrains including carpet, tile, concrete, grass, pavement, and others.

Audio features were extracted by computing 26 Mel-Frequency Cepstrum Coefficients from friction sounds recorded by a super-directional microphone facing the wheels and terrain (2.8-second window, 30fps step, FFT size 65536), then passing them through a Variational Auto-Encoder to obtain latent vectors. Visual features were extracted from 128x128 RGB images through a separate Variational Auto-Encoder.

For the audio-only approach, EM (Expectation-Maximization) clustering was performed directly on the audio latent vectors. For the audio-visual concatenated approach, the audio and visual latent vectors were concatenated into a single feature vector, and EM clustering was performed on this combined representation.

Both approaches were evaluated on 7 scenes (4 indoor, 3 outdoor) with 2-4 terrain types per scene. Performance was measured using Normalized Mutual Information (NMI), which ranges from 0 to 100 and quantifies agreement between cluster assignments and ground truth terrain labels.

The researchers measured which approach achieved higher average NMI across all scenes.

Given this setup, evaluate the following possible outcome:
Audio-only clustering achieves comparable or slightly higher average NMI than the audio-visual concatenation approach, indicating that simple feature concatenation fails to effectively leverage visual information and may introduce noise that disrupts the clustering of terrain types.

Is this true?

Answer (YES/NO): NO